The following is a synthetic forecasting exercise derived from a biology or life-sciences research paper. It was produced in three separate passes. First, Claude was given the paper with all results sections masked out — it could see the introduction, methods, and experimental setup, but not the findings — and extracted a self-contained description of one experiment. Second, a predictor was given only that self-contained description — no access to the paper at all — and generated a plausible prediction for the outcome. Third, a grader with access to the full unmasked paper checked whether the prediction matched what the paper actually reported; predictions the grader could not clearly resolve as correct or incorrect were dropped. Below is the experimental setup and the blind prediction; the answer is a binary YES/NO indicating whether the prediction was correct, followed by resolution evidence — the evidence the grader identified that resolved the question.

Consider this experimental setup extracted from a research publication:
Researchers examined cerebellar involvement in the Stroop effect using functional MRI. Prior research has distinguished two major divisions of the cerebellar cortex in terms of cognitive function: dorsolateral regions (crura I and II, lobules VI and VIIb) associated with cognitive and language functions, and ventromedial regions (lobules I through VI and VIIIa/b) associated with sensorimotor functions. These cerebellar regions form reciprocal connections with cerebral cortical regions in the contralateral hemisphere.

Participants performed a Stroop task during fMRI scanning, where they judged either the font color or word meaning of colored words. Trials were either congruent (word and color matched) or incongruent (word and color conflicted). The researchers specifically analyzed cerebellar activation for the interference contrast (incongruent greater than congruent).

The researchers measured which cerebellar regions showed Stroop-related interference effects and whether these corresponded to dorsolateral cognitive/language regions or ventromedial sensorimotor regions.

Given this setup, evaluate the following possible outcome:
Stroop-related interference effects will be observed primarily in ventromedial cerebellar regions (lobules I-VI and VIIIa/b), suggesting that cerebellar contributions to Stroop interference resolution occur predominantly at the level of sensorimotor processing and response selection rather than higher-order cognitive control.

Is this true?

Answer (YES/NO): NO